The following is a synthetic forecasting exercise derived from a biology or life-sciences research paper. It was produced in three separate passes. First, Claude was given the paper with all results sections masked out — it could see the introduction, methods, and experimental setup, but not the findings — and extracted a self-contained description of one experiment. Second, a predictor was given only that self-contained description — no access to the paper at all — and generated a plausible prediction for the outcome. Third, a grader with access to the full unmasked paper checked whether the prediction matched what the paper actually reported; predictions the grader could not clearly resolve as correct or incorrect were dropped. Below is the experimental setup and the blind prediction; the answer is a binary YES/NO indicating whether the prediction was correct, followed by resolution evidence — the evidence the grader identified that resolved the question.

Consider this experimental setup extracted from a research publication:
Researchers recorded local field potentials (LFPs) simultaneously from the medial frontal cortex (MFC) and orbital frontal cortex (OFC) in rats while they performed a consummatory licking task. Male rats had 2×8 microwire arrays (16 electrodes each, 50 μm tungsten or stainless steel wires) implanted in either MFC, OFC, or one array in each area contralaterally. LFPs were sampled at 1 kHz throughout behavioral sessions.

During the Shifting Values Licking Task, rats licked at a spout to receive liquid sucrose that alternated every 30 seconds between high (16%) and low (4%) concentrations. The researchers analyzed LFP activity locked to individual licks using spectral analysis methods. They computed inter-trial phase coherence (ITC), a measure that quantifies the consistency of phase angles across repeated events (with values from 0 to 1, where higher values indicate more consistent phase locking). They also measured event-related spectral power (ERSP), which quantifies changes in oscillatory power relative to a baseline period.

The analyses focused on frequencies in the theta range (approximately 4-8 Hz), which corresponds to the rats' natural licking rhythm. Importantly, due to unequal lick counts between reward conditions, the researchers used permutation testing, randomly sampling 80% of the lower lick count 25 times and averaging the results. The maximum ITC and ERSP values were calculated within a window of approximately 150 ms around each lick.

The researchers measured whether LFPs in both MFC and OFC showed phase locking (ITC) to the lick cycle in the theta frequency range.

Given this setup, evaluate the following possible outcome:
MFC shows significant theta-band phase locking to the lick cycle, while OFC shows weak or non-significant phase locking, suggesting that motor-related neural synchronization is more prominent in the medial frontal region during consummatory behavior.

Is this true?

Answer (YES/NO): NO